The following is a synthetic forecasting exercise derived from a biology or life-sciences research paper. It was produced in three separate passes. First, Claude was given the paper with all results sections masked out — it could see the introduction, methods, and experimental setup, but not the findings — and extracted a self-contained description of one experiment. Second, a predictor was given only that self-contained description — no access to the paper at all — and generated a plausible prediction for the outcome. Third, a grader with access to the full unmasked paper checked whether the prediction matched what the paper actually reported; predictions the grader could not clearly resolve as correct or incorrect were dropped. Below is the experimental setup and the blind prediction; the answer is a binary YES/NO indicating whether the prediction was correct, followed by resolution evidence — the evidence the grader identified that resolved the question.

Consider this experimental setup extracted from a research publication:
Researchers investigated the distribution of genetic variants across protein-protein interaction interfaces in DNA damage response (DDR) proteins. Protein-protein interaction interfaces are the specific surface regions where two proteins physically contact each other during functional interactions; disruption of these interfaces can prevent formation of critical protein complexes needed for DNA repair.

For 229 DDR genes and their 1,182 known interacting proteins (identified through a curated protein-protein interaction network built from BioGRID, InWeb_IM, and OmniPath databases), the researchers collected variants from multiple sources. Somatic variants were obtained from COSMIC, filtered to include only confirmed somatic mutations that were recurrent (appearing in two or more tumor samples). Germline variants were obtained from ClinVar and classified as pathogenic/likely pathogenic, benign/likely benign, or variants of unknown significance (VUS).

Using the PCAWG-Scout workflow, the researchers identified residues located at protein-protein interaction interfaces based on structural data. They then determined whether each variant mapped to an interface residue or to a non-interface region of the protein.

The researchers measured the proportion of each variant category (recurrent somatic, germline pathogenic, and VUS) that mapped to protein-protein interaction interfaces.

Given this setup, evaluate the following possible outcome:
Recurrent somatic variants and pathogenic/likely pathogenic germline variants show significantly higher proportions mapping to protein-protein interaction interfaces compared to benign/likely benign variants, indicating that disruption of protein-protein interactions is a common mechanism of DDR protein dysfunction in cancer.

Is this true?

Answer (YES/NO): YES